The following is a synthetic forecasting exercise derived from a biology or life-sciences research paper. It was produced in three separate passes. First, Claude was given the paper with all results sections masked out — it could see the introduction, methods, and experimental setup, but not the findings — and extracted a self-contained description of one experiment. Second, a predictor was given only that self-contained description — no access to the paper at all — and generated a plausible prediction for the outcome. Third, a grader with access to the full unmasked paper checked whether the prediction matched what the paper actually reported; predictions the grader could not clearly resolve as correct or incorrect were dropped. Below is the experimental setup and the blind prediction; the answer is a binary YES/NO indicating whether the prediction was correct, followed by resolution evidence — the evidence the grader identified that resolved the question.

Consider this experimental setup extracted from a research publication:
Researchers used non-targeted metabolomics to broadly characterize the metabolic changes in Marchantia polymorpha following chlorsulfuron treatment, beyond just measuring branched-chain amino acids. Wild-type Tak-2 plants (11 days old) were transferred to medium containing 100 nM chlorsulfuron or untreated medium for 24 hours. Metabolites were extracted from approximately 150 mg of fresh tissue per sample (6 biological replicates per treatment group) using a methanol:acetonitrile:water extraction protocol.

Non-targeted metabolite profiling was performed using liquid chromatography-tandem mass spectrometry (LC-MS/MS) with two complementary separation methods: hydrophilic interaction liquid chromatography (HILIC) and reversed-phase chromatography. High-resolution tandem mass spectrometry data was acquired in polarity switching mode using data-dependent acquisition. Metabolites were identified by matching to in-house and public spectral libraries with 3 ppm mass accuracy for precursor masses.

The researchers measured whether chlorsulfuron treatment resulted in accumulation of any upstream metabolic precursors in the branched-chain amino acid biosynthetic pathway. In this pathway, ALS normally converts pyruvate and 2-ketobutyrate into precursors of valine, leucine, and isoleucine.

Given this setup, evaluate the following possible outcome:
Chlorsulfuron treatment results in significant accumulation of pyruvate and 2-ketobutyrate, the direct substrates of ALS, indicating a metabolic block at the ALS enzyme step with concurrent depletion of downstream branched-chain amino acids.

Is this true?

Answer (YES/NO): NO